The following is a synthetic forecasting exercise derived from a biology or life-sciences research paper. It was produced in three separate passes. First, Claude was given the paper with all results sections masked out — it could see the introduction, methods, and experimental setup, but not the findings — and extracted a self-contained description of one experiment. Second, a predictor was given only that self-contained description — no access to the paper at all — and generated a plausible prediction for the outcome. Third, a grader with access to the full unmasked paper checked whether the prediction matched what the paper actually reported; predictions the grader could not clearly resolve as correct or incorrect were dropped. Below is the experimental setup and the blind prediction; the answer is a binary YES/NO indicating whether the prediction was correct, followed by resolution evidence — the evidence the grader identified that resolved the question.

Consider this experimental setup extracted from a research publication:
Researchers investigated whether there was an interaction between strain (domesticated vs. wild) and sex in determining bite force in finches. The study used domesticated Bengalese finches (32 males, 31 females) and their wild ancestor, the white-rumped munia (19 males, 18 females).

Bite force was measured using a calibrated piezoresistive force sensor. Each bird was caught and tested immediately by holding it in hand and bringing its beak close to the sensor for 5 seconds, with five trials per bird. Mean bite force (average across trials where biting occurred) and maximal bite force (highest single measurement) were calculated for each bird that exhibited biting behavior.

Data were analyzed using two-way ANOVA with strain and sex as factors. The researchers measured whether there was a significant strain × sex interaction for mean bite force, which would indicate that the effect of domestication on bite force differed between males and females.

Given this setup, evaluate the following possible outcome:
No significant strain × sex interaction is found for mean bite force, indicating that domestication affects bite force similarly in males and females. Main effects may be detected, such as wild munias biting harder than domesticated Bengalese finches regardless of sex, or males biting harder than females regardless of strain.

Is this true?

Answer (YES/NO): YES